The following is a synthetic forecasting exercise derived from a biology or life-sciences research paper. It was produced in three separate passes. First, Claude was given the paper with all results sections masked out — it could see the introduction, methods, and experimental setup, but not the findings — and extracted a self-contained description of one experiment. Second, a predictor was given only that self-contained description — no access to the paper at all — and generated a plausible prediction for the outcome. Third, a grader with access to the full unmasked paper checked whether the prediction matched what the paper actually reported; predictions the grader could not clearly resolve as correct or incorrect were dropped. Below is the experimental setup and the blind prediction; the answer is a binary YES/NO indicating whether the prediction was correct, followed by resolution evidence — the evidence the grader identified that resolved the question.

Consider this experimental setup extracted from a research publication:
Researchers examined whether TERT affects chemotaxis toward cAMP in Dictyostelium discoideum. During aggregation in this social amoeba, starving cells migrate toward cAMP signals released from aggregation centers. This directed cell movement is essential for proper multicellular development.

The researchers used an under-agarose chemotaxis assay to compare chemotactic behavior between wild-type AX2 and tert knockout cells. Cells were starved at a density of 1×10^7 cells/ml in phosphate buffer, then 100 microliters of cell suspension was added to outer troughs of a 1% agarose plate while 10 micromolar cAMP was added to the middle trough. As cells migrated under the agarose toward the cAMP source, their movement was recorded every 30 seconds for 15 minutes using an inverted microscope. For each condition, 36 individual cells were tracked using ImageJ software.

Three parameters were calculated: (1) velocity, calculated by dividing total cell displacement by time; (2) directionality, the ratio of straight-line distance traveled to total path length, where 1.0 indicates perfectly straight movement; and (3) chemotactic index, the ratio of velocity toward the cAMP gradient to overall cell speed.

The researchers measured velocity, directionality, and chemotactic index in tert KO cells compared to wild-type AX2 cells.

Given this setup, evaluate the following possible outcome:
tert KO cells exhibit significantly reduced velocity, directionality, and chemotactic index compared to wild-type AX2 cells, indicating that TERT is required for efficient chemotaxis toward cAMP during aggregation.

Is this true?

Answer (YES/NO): NO